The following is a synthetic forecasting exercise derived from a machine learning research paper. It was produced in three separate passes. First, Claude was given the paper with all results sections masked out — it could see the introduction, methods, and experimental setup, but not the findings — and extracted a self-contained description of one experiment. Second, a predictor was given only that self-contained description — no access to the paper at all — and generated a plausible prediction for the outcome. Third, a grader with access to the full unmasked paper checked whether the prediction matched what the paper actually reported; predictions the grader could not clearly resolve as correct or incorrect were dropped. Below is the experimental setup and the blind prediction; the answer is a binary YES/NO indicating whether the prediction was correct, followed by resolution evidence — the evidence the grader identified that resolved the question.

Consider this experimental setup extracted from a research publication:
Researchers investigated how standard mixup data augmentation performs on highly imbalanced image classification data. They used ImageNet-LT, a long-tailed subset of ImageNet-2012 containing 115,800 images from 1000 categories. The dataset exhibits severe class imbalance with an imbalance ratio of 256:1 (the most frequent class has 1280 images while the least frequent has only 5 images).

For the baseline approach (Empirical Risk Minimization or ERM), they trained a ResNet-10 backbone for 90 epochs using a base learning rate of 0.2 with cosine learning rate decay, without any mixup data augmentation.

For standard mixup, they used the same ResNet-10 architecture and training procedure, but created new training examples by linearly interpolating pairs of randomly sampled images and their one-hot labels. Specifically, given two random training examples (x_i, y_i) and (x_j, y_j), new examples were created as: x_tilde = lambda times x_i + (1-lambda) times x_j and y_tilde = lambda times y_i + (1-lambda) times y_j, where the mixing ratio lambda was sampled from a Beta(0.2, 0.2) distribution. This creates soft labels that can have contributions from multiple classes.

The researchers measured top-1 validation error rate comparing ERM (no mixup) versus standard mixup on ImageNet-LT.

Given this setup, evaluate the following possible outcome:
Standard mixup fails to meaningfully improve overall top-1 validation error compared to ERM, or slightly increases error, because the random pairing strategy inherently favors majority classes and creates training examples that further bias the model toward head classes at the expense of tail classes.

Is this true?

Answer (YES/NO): YES